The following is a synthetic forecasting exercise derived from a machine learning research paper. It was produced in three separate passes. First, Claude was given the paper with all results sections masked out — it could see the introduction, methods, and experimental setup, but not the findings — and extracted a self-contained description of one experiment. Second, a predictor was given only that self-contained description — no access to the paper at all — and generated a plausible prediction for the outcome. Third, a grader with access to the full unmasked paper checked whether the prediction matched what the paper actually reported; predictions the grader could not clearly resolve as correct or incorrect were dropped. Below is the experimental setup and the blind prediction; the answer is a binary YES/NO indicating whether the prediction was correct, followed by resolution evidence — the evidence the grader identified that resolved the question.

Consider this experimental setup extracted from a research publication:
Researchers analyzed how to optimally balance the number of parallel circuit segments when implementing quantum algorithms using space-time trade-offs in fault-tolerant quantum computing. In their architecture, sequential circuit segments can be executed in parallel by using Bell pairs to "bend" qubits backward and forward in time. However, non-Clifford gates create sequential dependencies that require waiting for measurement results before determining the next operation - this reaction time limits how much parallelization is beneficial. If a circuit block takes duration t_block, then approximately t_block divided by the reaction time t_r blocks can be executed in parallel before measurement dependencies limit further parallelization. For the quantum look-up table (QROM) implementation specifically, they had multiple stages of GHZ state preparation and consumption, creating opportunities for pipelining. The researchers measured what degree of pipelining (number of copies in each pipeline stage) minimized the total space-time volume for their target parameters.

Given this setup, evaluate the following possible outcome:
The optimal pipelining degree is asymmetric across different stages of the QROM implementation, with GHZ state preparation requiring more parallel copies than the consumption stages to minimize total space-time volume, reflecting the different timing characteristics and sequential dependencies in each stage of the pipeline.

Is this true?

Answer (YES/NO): NO